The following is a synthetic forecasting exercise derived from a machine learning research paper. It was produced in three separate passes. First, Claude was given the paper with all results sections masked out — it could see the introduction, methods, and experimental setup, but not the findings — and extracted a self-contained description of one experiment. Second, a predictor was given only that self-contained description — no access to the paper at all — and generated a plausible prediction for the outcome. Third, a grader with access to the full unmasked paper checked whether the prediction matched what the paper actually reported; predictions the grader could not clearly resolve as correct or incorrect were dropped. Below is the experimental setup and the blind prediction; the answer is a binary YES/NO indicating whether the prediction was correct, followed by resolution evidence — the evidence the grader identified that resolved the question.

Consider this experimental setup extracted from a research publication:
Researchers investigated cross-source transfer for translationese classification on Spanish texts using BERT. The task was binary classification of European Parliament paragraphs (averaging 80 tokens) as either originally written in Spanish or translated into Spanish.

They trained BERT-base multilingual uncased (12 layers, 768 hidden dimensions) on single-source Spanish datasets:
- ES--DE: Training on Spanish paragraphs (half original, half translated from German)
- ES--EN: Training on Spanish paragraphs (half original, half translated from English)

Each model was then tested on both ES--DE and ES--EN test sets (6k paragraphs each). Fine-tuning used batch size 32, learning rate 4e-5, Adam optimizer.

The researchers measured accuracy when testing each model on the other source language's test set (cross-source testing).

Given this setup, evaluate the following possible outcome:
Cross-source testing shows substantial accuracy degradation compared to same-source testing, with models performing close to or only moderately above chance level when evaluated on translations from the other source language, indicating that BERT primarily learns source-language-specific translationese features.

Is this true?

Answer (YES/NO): NO